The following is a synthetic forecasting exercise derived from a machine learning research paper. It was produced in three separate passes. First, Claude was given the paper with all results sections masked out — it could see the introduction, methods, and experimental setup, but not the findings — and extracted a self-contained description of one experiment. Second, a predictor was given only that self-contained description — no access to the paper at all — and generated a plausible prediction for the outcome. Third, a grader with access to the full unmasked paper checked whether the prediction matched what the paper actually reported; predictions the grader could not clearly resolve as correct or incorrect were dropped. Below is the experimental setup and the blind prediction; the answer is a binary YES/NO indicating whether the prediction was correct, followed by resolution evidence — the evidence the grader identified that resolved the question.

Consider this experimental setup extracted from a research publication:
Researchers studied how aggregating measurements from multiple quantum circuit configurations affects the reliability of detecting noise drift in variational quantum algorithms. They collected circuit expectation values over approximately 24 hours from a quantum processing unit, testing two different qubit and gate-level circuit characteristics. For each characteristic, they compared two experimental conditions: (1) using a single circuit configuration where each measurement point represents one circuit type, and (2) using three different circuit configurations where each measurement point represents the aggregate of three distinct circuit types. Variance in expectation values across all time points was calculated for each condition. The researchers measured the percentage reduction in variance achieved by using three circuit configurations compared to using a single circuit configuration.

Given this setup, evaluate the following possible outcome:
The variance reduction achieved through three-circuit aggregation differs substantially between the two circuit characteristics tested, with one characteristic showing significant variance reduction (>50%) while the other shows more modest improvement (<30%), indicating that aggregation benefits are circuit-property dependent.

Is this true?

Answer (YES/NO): NO